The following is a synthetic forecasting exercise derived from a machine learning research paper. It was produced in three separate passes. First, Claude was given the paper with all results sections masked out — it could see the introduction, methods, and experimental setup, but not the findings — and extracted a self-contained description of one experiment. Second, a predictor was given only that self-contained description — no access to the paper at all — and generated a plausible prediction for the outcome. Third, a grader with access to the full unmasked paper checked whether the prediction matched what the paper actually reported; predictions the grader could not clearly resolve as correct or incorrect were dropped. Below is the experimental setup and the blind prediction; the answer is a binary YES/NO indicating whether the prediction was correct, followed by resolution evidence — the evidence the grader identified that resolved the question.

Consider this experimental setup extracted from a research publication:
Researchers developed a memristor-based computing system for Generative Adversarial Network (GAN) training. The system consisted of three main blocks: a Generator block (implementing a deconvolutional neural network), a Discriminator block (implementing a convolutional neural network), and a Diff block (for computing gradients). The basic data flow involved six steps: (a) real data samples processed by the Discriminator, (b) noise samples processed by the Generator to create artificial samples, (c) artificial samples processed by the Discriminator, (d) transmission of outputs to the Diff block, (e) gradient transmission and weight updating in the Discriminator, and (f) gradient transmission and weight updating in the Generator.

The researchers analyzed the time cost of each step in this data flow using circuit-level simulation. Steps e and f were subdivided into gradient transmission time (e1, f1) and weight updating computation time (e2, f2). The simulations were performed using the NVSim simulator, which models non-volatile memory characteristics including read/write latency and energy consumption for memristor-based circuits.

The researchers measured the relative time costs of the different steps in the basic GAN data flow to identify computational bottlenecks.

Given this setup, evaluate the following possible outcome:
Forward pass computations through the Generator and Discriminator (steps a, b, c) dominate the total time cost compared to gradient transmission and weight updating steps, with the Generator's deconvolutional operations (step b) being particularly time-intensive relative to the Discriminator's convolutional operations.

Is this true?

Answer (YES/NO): NO